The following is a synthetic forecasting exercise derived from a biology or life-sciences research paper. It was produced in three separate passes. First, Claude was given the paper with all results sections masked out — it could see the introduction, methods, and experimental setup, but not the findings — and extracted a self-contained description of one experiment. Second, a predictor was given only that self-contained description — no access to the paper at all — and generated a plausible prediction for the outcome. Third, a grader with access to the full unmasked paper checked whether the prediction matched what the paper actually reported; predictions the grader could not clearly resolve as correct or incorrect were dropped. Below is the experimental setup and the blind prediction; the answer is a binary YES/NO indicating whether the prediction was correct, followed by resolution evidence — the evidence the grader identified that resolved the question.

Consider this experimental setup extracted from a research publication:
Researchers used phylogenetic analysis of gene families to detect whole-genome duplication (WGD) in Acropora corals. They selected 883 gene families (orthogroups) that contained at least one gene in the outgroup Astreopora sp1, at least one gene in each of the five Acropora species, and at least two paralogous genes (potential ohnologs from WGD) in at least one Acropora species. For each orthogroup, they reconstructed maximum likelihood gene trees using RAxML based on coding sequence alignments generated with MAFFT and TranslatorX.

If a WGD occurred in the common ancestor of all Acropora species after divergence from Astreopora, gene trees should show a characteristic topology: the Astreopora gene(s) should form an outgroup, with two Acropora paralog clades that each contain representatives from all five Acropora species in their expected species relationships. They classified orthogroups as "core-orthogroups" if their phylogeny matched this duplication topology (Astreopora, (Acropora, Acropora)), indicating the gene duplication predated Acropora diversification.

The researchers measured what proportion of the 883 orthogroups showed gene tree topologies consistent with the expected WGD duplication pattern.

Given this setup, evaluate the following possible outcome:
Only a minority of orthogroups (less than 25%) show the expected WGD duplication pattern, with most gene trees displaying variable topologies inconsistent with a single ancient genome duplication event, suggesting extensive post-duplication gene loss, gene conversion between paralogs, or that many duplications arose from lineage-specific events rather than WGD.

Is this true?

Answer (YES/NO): YES